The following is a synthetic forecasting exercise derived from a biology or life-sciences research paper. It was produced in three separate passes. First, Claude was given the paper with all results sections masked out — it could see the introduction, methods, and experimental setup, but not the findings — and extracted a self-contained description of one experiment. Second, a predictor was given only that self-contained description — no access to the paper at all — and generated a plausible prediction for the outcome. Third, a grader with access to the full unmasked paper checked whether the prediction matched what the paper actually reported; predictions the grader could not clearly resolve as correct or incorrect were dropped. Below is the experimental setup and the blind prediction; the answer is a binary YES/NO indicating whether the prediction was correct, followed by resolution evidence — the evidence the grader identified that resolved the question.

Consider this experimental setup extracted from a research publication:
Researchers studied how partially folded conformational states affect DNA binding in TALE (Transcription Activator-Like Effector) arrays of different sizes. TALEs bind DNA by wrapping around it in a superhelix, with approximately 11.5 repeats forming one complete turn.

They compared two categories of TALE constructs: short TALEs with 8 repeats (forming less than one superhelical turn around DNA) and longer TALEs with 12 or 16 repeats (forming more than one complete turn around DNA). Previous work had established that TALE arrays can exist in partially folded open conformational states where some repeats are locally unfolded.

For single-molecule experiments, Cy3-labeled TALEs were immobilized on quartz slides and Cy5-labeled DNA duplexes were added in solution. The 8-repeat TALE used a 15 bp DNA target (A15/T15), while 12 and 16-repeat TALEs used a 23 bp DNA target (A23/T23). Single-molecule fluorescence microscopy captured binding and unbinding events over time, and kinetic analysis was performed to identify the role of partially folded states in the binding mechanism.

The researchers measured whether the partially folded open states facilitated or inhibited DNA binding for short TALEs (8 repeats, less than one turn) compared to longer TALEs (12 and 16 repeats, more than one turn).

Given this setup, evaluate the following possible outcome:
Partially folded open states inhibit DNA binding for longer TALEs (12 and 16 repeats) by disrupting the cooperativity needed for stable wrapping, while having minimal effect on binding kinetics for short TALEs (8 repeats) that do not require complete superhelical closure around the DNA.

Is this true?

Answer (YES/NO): NO